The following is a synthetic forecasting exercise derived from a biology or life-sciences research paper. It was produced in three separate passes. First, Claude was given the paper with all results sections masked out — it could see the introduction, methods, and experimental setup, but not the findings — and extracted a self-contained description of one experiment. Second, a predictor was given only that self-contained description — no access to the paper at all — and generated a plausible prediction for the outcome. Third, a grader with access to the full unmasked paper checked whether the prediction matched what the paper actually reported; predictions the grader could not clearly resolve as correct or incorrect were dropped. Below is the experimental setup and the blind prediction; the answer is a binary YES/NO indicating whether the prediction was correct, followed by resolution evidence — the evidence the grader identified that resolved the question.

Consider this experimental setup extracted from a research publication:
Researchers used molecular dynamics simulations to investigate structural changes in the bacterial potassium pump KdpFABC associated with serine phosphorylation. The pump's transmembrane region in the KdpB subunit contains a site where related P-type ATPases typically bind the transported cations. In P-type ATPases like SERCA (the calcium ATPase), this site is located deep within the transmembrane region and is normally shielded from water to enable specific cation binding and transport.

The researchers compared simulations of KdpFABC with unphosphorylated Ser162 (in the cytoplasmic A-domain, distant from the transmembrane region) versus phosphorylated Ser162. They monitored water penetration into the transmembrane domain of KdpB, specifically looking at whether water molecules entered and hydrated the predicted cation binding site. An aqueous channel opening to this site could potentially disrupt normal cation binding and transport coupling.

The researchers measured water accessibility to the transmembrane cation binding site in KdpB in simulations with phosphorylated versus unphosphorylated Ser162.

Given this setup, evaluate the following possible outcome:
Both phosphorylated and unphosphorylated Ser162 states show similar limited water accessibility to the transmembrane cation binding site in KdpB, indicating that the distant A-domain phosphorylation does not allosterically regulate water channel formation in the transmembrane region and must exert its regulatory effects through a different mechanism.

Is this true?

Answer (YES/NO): NO